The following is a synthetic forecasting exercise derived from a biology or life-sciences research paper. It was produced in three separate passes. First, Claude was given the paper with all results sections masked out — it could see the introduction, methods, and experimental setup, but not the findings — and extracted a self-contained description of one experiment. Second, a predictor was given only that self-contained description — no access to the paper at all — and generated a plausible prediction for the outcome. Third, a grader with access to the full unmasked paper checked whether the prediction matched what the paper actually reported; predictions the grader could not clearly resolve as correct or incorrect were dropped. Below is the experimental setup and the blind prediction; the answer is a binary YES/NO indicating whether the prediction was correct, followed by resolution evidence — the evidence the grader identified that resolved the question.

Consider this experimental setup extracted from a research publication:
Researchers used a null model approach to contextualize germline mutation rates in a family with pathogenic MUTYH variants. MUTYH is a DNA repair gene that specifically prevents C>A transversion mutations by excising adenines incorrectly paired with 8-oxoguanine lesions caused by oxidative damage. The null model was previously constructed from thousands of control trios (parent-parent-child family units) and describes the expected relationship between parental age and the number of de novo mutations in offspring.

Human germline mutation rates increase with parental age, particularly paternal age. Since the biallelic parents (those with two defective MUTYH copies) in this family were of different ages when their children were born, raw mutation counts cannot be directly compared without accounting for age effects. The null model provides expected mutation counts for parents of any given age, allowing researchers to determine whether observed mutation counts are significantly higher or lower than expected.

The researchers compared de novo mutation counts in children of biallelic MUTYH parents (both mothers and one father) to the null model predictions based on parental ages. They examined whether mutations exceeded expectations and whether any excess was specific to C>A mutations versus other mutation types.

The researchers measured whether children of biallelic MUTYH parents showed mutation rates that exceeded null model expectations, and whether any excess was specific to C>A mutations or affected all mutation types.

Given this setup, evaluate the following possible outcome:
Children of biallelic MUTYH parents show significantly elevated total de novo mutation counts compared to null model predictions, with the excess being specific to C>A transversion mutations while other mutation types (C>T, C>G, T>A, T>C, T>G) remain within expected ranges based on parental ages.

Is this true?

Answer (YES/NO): NO